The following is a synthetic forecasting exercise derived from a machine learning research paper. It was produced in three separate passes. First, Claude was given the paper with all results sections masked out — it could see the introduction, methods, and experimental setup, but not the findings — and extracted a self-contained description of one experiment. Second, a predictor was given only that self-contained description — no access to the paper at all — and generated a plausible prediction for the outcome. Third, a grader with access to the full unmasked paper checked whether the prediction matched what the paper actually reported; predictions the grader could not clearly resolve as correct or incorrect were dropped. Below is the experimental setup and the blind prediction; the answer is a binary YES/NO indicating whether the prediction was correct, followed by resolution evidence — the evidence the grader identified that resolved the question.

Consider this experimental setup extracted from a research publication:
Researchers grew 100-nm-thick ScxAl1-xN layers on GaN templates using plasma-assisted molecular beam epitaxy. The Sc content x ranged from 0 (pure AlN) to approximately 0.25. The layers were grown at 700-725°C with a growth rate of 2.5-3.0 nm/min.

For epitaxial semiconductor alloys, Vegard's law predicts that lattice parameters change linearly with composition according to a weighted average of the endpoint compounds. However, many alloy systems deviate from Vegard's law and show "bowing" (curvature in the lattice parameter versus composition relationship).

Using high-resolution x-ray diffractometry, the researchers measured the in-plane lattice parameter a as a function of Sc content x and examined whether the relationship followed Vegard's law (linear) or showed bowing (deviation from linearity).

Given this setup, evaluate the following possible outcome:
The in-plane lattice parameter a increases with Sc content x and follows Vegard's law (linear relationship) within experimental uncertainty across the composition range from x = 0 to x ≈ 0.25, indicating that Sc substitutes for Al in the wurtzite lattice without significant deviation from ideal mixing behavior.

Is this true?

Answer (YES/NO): YES